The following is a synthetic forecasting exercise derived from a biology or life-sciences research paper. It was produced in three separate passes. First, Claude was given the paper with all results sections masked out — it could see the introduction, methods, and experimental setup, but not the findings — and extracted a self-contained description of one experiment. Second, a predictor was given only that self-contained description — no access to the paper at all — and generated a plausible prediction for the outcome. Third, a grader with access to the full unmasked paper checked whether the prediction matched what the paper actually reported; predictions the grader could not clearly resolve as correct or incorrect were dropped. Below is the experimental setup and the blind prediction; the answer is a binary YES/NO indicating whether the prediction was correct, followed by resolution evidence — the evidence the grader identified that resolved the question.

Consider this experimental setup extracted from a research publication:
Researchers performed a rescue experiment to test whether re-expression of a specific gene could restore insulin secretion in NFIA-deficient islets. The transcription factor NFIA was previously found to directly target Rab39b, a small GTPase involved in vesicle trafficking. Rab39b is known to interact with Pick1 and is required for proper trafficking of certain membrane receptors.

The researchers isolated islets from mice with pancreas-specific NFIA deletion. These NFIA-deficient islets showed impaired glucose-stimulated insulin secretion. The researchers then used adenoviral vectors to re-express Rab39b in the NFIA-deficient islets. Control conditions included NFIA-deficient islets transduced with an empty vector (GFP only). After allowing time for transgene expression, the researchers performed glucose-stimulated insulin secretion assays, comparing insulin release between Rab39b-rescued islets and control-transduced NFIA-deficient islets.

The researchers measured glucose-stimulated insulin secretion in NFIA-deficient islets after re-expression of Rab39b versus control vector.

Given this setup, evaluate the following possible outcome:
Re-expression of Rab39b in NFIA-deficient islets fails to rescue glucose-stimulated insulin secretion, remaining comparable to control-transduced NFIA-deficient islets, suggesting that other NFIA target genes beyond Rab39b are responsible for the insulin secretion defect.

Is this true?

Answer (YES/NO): NO